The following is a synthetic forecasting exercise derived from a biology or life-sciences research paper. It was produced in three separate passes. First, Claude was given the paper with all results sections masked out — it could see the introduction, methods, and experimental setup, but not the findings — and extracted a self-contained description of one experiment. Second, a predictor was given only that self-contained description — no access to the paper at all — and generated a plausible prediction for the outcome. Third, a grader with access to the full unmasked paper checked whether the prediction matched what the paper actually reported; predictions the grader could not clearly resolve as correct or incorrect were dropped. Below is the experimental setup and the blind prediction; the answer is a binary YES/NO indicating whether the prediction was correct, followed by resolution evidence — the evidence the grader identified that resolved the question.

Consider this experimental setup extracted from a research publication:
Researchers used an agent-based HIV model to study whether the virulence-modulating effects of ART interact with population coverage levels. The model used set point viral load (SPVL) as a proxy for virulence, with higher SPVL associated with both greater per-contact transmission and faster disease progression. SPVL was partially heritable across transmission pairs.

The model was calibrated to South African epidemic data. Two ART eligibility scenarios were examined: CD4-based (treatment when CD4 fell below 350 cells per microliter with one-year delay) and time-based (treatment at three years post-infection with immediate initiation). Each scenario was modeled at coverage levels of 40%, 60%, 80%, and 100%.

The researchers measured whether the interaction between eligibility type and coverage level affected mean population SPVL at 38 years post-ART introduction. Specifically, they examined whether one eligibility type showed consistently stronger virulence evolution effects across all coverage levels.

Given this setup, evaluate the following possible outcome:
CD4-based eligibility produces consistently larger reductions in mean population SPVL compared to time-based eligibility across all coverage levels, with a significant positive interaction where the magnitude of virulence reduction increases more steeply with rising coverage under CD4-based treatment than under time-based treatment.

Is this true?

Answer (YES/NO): NO